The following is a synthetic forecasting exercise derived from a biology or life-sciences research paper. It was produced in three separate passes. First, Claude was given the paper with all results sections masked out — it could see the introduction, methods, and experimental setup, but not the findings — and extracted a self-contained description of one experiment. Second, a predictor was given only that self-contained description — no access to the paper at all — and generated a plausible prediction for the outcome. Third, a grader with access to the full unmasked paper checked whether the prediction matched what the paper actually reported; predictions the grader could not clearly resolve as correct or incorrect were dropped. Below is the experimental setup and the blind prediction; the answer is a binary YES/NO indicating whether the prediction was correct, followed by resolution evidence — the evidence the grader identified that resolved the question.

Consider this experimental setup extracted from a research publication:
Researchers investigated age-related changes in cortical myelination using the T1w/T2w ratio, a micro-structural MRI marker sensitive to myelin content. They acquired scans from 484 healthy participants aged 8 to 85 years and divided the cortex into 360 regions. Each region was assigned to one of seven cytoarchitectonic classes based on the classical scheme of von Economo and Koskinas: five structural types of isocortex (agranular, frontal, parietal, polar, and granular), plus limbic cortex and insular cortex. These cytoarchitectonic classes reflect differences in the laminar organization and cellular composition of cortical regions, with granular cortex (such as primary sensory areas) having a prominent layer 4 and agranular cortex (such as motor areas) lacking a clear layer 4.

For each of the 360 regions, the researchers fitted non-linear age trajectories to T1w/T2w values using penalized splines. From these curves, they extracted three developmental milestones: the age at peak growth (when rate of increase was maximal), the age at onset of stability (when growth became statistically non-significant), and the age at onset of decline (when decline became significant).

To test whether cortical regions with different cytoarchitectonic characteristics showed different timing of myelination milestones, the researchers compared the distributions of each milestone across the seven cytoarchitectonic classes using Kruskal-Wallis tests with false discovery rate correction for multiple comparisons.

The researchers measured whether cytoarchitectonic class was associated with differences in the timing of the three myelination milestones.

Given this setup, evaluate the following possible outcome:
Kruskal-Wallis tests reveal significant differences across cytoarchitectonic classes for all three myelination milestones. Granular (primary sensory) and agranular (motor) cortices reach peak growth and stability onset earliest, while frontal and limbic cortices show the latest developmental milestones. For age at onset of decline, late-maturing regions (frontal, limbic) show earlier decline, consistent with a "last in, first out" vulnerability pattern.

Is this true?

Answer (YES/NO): NO